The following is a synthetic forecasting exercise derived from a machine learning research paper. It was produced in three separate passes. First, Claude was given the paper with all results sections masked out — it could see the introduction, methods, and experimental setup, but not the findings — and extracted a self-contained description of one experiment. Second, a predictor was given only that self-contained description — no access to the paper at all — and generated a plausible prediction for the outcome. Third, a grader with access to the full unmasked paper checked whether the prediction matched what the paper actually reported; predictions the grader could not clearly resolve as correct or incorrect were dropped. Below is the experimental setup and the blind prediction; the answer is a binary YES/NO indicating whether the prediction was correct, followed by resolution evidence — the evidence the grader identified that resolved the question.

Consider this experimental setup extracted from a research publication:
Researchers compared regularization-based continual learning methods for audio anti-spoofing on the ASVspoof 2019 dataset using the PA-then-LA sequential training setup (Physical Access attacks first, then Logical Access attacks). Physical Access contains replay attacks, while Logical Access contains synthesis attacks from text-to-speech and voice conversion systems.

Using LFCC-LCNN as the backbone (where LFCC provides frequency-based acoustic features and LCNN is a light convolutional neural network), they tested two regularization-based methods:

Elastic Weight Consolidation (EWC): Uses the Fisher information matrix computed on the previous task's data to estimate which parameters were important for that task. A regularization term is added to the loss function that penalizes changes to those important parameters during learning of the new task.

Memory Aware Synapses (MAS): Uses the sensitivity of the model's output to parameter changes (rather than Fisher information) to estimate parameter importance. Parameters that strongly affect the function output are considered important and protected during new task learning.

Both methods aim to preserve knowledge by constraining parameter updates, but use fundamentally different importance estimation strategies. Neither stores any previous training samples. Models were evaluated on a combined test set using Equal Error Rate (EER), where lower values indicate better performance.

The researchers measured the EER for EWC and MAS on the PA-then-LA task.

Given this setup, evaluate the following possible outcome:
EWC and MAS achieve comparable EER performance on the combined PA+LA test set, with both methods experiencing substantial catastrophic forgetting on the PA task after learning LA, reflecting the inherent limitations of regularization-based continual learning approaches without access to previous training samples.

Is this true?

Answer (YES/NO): NO